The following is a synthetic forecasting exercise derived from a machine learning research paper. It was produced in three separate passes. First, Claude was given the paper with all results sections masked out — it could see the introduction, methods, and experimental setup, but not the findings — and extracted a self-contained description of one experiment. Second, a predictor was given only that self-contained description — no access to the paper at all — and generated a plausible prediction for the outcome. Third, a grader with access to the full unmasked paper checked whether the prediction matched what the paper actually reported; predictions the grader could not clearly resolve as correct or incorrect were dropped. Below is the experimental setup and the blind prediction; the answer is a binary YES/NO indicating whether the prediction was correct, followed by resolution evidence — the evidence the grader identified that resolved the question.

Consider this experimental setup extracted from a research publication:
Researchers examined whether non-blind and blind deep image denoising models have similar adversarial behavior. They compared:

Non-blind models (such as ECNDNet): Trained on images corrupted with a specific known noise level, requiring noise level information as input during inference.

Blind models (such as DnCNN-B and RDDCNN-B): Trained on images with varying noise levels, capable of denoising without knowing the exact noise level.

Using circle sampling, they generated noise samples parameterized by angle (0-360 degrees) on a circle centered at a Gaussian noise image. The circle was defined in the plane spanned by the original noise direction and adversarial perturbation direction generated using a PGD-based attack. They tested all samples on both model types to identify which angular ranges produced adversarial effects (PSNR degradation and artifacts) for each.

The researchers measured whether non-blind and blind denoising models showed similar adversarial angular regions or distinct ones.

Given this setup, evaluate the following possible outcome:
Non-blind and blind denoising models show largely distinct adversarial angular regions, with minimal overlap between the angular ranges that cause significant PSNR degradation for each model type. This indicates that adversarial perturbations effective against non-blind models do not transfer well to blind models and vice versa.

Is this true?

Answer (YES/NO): NO